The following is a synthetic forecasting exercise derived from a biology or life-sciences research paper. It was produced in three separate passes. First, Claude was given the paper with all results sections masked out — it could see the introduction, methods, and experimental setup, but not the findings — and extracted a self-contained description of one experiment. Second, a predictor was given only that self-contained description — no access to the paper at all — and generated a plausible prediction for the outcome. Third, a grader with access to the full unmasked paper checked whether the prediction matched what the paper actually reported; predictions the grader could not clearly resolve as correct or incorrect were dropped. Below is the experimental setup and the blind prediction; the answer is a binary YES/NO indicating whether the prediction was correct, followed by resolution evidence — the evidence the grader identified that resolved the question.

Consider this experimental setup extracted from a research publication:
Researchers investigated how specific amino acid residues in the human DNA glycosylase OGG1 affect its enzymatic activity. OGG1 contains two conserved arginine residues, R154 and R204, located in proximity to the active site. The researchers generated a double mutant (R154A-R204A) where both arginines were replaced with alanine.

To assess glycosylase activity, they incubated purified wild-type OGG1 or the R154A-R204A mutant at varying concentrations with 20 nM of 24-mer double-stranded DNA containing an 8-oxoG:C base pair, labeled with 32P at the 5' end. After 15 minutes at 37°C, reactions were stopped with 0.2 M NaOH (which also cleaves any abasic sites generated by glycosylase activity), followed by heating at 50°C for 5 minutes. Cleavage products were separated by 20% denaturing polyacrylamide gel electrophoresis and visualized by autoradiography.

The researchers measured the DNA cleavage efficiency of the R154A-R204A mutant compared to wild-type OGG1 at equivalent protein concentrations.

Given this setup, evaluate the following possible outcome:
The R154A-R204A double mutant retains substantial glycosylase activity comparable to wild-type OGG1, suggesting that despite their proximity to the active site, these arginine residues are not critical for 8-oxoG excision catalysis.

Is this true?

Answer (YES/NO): NO